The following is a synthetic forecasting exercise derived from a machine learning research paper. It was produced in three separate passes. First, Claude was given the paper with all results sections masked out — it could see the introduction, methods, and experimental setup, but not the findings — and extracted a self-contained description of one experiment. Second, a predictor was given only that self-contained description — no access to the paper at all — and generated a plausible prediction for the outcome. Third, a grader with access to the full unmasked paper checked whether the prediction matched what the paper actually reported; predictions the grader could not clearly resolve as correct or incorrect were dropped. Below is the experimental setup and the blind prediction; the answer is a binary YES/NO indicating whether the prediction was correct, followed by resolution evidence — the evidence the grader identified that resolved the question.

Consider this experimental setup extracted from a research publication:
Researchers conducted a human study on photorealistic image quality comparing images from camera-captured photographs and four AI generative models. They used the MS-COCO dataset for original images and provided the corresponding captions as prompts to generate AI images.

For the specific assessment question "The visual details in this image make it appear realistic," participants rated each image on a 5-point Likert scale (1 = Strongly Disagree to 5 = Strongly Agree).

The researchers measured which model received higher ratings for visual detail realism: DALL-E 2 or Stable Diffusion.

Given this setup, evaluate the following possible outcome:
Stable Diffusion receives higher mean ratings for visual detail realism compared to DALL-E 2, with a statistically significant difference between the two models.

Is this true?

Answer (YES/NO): NO